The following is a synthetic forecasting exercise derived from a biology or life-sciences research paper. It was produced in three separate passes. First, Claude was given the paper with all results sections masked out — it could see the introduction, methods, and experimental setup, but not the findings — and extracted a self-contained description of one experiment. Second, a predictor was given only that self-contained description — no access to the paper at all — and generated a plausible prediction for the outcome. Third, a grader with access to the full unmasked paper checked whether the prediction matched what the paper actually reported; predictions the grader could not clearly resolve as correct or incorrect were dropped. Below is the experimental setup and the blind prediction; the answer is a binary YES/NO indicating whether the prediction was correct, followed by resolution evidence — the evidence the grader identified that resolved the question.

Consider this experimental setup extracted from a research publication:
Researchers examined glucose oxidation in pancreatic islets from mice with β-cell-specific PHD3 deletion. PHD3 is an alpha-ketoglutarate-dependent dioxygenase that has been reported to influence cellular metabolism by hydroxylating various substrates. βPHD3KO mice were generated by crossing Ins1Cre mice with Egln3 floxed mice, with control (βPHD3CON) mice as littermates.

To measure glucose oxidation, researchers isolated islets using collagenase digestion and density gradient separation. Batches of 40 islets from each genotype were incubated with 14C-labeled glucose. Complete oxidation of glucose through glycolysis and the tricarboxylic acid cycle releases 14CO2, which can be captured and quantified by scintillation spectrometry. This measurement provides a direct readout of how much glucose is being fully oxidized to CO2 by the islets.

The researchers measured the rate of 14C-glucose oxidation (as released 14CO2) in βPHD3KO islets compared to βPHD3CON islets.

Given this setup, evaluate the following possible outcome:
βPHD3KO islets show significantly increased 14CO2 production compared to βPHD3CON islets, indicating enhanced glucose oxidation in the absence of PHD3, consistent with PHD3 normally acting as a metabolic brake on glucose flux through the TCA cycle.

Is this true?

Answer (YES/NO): NO